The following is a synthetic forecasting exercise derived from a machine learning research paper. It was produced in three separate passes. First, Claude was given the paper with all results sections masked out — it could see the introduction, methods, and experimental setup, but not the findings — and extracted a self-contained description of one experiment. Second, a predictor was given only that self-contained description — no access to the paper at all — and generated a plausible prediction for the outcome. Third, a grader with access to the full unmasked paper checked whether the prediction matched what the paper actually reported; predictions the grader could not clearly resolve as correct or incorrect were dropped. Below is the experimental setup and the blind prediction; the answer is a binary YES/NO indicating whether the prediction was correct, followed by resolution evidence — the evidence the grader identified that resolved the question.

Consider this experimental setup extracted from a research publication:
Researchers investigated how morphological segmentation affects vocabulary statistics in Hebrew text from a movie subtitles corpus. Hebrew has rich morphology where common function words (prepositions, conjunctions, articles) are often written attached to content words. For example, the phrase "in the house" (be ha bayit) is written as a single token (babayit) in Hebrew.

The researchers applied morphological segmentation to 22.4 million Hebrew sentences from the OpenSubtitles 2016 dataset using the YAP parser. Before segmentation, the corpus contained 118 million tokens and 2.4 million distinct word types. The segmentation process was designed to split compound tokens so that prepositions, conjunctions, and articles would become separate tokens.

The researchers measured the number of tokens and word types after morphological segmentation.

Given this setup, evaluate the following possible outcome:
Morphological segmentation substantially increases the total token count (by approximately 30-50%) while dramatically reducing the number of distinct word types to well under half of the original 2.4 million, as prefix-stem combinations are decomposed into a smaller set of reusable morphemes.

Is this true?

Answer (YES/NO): NO